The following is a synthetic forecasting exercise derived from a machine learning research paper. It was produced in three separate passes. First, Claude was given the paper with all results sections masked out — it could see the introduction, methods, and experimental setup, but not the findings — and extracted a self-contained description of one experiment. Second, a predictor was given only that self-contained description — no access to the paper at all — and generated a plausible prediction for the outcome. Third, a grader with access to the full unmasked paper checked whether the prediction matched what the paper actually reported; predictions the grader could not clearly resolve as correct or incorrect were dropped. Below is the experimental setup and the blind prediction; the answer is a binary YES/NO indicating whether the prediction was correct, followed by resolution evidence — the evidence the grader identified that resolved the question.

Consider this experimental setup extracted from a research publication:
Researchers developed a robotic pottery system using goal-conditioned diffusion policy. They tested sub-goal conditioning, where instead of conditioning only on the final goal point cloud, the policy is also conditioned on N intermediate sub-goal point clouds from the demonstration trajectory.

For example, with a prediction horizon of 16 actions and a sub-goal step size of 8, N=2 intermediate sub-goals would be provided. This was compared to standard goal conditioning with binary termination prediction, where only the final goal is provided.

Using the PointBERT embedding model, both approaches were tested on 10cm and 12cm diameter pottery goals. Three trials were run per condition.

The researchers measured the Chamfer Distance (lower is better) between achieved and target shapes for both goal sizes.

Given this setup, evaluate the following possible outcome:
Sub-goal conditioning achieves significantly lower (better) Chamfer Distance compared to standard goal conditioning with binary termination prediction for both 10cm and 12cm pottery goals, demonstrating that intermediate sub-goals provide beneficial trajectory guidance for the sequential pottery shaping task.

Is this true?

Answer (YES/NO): NO